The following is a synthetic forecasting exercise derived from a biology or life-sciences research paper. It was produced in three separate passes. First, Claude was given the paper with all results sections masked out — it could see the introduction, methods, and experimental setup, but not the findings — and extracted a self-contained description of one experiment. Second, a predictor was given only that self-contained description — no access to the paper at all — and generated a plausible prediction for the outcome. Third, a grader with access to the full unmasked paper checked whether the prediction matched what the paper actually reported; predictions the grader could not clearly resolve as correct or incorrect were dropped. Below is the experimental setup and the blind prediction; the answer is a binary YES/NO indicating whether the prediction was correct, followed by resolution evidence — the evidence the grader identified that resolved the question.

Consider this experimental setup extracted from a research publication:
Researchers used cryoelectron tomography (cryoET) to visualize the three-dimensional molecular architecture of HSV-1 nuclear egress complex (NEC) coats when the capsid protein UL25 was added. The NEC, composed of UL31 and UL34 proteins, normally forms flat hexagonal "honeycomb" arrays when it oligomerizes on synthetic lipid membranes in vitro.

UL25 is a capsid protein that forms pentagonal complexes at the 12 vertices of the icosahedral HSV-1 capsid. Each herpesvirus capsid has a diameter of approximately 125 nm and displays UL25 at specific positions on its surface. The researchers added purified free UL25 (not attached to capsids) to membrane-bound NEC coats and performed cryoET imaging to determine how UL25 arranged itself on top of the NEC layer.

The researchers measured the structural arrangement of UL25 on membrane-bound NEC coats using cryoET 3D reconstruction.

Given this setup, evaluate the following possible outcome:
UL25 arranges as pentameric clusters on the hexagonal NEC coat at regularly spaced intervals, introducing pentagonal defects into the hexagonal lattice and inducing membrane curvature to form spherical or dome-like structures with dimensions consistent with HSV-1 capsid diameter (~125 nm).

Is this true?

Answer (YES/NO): NO